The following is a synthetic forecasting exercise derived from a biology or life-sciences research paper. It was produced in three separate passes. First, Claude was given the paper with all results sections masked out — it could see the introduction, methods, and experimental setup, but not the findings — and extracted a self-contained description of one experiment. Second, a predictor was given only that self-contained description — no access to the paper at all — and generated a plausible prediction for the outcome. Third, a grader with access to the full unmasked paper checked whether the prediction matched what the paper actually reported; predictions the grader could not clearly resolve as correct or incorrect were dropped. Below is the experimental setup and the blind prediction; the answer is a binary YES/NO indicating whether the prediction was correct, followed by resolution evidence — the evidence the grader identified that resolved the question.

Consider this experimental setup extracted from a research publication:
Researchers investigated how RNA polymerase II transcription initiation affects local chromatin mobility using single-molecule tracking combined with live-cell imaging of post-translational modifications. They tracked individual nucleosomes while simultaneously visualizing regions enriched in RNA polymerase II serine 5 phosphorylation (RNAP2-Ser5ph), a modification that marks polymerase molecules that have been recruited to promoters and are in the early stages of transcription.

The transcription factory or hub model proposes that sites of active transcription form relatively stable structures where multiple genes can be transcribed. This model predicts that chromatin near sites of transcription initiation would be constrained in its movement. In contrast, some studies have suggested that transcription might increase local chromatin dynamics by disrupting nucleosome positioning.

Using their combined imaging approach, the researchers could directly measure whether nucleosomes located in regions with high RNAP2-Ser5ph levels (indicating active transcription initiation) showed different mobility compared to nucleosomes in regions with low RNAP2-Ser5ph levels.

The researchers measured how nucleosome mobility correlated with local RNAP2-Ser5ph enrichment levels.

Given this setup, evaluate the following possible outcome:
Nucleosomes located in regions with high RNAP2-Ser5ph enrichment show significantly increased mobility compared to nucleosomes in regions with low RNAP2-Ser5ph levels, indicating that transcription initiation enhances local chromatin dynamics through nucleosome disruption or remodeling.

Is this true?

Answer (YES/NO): NO